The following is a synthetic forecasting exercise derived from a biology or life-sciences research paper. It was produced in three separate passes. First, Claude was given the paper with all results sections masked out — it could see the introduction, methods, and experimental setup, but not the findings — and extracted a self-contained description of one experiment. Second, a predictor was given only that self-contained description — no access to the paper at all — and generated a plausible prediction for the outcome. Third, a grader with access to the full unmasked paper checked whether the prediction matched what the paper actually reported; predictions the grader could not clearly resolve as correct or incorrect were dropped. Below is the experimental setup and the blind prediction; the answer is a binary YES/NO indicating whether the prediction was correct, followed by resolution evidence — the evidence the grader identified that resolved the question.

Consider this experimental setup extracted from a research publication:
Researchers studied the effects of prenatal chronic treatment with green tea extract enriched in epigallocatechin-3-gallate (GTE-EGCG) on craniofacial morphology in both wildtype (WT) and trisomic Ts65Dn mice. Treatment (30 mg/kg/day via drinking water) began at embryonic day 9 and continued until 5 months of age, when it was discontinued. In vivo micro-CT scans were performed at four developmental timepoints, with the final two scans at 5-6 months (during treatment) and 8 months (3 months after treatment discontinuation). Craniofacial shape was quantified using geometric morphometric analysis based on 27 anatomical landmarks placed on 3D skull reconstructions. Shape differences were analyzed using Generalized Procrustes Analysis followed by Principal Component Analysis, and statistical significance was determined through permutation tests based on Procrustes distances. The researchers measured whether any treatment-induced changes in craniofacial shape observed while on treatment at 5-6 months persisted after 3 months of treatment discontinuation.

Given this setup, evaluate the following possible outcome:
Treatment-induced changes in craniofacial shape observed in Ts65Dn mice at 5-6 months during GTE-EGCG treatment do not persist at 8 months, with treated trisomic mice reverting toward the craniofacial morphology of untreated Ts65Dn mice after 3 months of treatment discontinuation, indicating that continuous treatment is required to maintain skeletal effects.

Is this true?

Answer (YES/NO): NO